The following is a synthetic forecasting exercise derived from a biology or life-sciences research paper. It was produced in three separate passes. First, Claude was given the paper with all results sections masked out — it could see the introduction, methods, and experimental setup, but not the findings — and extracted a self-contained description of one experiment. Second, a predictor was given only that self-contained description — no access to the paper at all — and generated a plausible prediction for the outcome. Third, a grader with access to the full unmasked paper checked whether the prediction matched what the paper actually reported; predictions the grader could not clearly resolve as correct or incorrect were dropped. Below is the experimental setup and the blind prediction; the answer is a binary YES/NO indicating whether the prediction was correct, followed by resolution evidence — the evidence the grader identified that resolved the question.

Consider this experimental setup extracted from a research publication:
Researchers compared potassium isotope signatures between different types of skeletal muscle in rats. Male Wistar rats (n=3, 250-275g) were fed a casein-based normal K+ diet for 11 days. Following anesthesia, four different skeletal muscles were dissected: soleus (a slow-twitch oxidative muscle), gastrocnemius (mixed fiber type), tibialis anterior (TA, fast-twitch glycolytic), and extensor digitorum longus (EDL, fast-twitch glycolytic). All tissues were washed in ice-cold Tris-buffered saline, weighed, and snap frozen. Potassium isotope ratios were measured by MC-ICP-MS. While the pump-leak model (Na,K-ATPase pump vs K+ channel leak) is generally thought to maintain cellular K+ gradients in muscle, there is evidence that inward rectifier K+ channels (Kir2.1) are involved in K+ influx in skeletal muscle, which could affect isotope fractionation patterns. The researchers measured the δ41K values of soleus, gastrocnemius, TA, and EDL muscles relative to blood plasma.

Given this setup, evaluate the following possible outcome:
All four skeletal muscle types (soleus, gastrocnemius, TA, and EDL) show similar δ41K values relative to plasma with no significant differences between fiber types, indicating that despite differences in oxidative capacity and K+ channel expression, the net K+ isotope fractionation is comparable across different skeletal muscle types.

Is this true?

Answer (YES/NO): NO